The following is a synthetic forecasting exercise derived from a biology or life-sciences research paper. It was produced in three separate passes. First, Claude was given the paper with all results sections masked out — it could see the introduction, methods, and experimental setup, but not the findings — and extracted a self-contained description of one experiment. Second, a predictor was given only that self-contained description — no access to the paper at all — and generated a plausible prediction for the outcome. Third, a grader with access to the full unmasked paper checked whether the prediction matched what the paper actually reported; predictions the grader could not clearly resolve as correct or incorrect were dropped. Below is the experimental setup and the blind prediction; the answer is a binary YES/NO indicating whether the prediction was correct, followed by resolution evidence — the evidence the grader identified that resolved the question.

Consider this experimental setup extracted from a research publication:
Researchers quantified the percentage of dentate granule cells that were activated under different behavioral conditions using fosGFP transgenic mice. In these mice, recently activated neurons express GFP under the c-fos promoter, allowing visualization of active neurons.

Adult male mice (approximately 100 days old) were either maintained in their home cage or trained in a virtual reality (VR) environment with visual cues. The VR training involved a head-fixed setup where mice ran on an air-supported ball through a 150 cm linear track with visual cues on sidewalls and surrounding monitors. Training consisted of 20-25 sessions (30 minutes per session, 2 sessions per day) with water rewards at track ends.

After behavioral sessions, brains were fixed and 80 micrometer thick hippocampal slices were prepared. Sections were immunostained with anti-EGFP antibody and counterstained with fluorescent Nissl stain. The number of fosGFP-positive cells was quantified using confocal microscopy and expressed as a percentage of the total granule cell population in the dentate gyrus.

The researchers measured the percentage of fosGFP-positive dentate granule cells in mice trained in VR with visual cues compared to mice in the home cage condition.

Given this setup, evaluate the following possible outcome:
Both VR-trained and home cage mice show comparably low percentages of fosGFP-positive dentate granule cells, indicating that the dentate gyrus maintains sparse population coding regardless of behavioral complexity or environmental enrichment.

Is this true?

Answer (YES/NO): NO